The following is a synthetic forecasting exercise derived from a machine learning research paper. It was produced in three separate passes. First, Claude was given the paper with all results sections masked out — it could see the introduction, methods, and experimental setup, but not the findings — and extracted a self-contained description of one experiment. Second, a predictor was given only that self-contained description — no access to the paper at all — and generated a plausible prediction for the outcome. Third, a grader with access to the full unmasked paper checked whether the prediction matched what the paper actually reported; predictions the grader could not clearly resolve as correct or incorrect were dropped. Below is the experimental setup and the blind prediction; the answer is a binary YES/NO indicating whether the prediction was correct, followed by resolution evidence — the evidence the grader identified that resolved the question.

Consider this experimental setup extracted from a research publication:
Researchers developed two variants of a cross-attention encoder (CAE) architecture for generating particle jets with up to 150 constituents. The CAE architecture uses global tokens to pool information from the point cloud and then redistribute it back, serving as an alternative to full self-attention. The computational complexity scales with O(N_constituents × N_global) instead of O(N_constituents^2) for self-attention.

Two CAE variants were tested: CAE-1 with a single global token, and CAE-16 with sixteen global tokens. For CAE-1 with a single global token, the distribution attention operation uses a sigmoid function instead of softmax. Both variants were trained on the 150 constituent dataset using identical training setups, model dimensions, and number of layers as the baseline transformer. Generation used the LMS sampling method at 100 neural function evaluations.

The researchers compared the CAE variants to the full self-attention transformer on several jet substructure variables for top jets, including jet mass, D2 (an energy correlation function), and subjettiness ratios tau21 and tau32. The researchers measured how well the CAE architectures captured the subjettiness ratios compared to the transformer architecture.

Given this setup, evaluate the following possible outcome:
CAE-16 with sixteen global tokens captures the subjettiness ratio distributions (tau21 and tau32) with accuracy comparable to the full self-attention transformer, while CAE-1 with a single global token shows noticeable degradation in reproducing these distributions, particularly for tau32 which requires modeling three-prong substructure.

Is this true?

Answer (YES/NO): NO